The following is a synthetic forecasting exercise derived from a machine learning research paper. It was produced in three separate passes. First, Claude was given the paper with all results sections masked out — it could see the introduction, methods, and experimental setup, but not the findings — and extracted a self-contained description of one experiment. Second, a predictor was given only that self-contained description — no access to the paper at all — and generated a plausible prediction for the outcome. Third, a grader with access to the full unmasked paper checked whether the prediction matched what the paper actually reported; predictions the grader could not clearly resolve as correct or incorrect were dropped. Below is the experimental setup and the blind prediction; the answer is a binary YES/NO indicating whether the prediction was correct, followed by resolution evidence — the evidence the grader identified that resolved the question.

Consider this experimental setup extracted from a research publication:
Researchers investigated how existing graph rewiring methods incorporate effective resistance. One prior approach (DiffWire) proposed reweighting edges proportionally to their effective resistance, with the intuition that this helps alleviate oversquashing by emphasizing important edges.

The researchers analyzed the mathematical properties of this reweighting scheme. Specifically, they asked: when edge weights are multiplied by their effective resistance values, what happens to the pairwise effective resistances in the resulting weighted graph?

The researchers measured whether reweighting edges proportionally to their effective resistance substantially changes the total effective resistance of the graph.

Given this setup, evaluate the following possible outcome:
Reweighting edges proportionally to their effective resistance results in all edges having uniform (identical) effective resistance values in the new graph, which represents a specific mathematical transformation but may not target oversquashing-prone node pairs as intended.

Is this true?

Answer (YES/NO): NO